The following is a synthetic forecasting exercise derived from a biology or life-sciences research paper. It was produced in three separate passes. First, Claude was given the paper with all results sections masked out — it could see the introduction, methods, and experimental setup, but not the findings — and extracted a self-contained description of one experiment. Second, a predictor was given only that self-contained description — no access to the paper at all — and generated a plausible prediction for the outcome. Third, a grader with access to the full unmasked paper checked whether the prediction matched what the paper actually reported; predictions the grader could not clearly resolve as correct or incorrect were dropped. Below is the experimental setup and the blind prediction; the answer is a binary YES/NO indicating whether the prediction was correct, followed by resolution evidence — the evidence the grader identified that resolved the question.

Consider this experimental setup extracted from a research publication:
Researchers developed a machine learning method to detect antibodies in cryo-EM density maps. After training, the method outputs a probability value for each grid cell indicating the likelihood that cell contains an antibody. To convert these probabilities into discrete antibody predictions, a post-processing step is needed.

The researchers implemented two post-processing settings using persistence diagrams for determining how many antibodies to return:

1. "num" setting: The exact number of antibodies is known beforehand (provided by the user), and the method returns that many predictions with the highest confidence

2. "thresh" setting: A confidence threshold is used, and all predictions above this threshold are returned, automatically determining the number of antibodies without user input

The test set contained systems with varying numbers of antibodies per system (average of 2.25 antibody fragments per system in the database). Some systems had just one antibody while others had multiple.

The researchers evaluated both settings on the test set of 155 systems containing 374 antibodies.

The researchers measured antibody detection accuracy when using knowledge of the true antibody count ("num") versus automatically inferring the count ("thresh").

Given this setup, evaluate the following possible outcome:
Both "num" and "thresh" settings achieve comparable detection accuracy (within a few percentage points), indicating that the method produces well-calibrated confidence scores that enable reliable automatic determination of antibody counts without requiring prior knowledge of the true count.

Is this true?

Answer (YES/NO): NO